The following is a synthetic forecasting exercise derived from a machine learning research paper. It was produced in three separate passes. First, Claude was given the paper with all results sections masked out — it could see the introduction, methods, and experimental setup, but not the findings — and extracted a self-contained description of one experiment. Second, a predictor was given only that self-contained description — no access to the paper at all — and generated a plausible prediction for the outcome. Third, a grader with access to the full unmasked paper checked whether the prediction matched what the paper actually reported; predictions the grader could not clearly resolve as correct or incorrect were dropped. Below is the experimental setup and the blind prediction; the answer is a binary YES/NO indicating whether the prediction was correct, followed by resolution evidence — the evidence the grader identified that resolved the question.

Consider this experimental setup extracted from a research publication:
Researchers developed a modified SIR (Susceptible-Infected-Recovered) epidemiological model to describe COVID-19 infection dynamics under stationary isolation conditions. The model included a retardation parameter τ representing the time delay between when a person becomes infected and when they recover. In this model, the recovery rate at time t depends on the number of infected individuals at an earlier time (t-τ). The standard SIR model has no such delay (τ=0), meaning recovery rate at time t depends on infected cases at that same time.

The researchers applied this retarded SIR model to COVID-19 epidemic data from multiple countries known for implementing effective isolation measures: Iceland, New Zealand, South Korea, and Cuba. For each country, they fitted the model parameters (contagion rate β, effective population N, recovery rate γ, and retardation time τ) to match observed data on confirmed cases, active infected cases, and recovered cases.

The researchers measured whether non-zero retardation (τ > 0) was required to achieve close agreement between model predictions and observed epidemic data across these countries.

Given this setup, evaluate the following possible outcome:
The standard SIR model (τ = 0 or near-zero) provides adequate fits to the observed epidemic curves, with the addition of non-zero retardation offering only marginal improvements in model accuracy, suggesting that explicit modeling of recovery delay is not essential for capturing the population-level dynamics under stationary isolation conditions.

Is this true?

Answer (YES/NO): NO